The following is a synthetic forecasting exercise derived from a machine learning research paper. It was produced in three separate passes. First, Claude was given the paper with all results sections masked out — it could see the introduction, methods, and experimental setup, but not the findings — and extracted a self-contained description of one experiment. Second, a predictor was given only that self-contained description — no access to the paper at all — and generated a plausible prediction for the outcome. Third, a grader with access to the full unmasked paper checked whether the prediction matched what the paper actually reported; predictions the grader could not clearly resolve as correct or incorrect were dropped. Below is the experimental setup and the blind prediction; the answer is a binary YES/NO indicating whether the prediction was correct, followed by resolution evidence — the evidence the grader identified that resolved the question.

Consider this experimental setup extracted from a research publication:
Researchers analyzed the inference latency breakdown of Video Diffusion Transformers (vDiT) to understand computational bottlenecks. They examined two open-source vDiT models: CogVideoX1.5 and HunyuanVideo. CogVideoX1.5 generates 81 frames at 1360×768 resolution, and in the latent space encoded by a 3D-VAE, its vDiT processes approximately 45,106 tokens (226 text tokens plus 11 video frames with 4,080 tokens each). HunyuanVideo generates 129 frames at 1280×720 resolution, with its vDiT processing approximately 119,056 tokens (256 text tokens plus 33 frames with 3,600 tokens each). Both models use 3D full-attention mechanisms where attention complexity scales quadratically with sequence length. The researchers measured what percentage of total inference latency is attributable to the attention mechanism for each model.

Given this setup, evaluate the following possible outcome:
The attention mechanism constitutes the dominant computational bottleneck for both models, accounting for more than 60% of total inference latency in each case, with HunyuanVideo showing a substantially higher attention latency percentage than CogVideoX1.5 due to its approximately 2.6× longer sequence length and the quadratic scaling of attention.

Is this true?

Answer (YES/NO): NO